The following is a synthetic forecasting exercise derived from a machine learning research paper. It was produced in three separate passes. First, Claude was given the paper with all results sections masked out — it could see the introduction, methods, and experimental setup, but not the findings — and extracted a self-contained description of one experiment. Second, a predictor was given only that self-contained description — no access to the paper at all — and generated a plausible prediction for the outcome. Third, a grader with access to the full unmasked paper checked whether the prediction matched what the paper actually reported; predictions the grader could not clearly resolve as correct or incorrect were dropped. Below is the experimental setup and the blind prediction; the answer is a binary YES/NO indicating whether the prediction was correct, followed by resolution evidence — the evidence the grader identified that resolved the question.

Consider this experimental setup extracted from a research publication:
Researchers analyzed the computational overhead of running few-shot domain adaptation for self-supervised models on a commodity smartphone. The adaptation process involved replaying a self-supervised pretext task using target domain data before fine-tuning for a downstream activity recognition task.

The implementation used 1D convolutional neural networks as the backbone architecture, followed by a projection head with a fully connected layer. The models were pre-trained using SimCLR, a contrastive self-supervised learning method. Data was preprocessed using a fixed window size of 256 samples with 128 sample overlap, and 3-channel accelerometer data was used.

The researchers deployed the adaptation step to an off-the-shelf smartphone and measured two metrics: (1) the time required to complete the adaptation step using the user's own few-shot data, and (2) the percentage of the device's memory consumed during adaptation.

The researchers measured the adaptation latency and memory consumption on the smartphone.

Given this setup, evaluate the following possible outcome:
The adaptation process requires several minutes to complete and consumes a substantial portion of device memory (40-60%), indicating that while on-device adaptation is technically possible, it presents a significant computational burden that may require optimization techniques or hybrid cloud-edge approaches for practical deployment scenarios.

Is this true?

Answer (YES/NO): NO